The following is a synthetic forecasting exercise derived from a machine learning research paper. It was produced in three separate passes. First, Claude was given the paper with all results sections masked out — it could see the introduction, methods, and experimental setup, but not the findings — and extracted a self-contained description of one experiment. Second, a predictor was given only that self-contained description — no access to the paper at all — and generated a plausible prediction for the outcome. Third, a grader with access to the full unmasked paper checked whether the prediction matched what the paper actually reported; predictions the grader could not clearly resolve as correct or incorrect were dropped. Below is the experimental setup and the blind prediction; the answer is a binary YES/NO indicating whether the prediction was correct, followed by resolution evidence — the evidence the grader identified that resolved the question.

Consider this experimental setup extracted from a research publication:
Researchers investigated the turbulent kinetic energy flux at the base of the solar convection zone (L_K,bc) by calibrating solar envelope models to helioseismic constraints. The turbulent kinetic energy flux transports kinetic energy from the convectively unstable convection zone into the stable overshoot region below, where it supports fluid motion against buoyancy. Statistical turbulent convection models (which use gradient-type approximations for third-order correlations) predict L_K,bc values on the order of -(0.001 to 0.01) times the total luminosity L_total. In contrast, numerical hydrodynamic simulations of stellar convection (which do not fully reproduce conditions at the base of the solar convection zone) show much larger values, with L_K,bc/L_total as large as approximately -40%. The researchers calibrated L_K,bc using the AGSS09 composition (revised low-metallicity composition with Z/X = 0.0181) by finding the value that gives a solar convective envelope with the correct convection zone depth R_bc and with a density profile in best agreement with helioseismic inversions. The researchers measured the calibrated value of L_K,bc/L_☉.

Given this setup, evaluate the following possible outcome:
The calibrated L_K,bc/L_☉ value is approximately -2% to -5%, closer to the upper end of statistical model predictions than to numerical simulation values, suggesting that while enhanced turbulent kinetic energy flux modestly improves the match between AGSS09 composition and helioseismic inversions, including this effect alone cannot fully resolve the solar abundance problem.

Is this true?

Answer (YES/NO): NO